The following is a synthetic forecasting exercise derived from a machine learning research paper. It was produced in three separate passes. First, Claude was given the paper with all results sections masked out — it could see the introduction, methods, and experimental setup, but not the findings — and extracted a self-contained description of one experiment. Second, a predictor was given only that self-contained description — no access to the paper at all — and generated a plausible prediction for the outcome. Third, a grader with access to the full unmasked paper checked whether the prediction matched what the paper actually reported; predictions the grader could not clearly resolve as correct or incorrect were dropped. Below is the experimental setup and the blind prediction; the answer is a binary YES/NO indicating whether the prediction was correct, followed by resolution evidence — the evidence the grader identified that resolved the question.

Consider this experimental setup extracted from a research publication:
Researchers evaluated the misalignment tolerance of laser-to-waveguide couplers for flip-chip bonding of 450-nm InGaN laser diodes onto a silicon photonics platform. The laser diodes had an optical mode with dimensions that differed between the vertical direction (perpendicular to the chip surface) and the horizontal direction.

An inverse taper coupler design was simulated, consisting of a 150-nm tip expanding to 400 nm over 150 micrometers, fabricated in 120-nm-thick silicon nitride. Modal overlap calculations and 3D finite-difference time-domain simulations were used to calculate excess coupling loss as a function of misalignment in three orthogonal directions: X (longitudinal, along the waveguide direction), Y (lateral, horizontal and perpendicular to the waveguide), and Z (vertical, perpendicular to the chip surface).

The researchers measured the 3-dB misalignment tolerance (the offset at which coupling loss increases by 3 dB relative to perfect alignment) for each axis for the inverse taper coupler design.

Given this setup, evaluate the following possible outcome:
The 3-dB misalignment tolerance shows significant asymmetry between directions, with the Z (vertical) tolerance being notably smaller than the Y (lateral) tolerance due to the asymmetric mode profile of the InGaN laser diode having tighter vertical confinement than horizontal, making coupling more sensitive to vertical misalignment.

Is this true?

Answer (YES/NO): YES